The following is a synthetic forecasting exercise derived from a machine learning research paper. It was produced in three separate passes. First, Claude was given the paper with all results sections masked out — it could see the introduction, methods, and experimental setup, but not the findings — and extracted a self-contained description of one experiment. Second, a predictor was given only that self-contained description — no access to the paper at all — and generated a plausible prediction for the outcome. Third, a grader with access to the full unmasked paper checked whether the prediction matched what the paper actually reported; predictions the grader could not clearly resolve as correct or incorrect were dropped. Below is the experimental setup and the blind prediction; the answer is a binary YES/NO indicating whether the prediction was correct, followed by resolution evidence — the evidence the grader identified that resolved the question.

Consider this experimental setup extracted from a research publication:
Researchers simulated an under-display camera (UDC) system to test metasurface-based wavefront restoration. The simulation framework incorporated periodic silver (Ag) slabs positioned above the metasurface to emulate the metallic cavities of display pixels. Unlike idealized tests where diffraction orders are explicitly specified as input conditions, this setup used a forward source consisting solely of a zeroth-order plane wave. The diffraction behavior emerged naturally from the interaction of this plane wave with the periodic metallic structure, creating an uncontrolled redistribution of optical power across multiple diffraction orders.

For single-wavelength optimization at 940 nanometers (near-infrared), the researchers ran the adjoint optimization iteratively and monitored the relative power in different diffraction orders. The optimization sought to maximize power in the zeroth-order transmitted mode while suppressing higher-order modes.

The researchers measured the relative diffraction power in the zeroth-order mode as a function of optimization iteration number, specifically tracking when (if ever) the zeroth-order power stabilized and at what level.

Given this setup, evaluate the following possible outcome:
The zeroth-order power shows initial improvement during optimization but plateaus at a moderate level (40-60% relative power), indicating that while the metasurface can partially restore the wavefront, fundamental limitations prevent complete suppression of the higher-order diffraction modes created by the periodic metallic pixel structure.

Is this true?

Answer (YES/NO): NO